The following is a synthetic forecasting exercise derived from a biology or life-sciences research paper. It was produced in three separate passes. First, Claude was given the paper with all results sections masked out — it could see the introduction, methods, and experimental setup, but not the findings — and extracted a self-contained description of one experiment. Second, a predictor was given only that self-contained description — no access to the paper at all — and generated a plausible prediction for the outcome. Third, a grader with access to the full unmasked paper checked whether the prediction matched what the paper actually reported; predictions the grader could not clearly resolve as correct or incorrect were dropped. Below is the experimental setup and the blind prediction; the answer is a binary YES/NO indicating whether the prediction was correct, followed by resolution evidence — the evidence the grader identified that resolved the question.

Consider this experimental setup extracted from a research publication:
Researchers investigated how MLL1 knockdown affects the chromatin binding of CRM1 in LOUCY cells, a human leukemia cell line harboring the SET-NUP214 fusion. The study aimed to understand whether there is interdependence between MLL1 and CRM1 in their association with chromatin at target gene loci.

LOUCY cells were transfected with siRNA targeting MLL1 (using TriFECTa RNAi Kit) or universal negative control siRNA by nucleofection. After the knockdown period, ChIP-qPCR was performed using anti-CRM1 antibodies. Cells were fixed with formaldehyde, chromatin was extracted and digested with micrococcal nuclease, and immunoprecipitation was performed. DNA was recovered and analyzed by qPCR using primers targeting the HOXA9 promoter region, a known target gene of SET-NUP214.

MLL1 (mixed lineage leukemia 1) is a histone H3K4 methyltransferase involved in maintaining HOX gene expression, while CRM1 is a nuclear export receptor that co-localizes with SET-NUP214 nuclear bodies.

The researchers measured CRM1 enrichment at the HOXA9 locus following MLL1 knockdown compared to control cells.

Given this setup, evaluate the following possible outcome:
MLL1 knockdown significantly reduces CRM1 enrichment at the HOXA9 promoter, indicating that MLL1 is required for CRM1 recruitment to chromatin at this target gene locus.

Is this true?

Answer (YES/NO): YES